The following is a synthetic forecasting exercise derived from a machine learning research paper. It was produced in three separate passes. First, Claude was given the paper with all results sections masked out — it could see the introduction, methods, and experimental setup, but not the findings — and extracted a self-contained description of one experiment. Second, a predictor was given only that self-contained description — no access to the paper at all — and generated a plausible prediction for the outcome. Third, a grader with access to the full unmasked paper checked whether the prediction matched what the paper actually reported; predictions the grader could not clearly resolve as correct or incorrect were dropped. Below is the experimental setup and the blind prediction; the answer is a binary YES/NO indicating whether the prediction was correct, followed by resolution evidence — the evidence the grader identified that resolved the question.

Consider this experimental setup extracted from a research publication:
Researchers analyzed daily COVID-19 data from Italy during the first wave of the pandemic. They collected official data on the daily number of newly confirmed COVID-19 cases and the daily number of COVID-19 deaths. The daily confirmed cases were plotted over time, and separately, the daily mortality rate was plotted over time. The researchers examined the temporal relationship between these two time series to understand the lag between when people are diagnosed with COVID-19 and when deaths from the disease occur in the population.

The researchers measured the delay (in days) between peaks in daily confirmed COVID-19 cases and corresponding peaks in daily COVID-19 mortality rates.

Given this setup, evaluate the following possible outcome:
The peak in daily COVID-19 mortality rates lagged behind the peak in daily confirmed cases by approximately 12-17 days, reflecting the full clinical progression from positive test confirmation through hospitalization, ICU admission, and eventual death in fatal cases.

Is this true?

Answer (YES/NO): NO